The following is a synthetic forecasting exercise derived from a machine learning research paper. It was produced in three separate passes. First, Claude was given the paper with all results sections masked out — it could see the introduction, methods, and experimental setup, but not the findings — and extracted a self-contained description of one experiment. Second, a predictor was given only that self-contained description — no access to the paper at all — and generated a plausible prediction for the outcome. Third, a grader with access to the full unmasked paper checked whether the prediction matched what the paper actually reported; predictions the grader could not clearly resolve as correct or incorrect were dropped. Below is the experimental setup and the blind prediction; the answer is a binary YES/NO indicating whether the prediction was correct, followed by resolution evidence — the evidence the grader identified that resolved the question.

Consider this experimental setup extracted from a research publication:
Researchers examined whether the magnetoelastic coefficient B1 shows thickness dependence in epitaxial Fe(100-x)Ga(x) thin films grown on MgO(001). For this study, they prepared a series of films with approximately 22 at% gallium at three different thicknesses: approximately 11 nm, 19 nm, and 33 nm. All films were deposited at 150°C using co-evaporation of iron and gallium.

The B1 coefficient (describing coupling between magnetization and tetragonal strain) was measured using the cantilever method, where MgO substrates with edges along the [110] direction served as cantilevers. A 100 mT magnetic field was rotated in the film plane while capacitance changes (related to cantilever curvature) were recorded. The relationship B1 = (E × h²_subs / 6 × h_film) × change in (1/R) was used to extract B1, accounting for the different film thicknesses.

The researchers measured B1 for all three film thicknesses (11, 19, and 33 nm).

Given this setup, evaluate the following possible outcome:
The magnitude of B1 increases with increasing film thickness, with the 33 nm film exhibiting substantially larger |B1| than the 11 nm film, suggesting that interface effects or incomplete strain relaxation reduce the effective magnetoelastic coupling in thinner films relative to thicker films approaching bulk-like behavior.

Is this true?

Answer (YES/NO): NO